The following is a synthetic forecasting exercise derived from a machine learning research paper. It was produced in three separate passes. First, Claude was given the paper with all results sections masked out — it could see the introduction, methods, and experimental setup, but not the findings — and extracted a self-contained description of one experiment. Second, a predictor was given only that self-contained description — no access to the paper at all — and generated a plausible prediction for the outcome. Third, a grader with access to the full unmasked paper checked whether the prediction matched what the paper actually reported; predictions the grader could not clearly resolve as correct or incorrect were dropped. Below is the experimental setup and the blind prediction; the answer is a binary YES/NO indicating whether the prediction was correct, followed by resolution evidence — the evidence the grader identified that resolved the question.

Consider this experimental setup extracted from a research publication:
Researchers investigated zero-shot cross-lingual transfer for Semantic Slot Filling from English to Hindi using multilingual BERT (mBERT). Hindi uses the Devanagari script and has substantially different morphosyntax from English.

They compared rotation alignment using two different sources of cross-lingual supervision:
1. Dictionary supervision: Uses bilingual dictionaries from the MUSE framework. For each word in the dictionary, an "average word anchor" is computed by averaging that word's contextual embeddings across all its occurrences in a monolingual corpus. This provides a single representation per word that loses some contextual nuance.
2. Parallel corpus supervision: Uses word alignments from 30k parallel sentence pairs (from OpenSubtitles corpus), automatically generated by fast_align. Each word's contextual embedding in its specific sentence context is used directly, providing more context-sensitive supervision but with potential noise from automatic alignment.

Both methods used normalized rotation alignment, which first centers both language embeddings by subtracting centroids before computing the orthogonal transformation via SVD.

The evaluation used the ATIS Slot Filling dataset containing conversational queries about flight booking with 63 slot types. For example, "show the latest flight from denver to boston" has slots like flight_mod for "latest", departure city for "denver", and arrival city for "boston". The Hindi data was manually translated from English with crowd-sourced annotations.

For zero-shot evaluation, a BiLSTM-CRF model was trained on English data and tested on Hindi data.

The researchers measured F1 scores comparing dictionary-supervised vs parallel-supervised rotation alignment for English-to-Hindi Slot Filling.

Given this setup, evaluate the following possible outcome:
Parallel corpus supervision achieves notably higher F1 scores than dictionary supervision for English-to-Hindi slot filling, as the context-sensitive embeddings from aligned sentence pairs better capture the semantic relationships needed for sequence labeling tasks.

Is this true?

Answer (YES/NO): NO